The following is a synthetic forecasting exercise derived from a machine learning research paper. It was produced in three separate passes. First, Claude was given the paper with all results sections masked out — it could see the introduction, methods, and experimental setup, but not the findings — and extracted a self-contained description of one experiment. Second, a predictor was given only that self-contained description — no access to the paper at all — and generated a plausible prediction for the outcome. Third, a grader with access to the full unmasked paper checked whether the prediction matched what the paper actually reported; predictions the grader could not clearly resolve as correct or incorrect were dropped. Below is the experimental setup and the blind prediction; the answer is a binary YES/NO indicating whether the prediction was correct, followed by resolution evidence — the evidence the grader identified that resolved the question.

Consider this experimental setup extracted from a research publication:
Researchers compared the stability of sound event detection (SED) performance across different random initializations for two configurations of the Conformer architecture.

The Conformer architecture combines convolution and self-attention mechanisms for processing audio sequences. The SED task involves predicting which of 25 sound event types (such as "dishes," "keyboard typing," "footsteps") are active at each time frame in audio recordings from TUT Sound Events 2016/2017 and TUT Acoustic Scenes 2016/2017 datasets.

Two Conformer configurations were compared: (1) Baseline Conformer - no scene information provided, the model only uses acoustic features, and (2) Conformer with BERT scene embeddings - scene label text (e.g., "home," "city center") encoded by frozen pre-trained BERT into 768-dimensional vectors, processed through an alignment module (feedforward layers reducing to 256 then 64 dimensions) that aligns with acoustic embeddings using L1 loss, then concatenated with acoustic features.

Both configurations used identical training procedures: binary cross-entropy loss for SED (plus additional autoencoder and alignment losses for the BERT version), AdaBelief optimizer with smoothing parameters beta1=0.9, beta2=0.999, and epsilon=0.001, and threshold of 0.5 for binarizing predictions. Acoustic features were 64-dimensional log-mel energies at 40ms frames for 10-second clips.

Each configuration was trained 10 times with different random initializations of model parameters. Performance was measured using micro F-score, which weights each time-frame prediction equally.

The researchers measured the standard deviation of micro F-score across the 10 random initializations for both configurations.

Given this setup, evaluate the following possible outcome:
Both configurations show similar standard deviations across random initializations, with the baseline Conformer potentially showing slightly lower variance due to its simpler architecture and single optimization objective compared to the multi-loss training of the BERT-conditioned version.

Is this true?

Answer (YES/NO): NO